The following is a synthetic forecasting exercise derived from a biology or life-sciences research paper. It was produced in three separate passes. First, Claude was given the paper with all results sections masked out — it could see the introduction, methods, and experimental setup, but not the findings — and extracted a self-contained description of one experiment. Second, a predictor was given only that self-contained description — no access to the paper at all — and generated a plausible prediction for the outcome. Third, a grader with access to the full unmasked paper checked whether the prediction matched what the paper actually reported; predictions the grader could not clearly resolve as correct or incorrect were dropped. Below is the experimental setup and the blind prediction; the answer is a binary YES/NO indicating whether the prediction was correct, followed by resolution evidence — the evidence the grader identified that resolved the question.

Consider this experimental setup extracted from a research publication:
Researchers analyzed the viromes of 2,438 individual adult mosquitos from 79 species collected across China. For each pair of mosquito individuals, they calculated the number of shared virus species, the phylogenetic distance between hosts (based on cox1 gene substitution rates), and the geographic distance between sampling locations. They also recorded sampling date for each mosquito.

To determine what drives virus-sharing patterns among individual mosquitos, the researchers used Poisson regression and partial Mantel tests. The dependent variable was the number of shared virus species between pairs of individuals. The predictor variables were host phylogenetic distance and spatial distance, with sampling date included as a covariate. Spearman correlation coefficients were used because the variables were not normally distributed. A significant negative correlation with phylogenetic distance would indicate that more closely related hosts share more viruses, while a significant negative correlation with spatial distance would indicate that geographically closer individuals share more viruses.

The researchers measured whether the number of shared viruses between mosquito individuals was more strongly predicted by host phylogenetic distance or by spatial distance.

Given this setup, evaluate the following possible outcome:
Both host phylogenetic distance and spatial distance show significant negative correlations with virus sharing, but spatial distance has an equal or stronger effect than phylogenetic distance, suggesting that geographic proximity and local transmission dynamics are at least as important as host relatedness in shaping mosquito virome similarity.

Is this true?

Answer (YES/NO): NO